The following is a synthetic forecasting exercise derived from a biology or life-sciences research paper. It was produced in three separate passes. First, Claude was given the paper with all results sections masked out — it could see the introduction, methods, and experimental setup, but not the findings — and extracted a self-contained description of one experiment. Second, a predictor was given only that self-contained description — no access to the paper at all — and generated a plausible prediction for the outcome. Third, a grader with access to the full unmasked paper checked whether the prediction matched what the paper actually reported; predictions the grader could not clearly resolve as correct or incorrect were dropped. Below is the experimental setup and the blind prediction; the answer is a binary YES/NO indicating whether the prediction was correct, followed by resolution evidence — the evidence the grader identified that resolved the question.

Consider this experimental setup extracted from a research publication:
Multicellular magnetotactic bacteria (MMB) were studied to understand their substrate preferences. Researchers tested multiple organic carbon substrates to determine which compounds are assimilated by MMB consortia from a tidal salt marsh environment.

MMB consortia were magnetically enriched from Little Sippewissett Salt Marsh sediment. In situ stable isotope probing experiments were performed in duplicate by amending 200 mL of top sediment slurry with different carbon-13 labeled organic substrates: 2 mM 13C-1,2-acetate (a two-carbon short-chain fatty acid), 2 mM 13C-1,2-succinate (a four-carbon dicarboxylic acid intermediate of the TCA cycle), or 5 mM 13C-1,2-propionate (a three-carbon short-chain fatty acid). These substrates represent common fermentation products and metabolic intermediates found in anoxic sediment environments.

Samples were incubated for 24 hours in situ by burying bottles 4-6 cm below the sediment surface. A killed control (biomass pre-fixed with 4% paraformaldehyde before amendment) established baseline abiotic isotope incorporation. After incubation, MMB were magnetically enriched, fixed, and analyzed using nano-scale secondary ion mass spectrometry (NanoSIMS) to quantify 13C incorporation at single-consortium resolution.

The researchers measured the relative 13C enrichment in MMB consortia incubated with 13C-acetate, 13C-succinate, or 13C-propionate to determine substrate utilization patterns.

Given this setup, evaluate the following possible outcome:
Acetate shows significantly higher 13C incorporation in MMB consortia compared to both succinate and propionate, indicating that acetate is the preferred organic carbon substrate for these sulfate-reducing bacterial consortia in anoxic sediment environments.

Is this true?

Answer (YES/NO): YES